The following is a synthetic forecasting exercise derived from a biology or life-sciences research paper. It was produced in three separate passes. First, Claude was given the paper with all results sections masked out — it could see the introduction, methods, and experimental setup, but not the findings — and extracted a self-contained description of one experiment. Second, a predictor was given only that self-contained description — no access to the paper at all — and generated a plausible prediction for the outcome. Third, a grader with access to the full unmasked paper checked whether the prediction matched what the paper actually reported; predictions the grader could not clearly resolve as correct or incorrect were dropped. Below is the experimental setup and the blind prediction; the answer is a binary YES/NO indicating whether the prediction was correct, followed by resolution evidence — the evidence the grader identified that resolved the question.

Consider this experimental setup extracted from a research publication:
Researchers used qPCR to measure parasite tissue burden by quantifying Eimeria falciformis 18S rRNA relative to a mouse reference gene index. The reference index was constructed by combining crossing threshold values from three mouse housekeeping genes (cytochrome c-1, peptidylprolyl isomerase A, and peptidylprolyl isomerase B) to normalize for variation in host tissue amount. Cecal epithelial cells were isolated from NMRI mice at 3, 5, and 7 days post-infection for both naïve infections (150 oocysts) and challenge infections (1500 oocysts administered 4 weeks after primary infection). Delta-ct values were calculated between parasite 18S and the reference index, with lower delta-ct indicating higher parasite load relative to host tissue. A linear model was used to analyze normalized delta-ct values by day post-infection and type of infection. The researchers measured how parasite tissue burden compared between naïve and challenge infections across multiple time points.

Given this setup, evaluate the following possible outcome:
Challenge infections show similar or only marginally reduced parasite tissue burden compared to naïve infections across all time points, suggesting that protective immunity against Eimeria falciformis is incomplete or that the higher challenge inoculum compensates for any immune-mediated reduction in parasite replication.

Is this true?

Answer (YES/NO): NO